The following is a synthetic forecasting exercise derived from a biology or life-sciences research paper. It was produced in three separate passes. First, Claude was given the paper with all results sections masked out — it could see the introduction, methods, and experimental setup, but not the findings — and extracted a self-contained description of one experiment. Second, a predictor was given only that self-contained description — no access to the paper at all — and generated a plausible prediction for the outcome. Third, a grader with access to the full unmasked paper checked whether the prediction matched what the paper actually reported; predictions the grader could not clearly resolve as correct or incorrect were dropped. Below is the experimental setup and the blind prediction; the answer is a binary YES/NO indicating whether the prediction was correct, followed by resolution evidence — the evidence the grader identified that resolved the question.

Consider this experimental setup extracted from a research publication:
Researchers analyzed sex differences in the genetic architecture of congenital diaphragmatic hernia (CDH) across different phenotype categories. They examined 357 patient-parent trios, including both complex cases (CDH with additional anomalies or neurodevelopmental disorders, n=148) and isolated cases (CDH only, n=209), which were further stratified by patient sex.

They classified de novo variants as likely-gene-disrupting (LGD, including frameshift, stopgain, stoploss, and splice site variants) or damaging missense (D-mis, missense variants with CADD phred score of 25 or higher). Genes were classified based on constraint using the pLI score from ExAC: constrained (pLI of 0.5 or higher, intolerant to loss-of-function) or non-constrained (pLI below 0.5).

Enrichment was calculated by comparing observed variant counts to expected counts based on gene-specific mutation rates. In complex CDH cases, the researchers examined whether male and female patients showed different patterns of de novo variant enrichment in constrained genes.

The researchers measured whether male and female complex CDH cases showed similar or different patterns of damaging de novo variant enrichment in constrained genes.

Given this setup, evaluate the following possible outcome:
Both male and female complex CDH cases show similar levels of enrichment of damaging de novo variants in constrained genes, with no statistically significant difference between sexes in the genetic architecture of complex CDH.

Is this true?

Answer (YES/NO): YES